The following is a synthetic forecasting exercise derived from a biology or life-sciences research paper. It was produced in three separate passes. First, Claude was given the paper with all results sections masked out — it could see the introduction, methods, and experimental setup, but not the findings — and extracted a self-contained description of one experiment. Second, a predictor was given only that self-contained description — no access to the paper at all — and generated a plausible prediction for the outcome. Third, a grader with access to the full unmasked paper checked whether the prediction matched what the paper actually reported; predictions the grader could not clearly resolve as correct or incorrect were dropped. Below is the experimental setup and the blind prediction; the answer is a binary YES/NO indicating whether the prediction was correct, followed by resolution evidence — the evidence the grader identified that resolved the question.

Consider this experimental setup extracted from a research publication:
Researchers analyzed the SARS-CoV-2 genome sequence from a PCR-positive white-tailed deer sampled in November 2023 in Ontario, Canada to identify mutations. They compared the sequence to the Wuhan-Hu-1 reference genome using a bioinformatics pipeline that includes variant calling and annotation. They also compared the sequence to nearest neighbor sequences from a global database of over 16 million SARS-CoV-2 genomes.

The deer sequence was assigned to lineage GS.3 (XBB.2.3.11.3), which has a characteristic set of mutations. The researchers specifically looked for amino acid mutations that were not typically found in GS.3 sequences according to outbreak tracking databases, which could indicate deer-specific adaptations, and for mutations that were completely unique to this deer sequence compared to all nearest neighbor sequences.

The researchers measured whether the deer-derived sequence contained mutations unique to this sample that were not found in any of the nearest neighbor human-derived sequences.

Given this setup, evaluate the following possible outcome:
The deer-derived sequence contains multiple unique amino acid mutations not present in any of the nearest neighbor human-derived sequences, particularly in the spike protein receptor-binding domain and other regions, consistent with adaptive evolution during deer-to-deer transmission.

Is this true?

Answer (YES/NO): NO